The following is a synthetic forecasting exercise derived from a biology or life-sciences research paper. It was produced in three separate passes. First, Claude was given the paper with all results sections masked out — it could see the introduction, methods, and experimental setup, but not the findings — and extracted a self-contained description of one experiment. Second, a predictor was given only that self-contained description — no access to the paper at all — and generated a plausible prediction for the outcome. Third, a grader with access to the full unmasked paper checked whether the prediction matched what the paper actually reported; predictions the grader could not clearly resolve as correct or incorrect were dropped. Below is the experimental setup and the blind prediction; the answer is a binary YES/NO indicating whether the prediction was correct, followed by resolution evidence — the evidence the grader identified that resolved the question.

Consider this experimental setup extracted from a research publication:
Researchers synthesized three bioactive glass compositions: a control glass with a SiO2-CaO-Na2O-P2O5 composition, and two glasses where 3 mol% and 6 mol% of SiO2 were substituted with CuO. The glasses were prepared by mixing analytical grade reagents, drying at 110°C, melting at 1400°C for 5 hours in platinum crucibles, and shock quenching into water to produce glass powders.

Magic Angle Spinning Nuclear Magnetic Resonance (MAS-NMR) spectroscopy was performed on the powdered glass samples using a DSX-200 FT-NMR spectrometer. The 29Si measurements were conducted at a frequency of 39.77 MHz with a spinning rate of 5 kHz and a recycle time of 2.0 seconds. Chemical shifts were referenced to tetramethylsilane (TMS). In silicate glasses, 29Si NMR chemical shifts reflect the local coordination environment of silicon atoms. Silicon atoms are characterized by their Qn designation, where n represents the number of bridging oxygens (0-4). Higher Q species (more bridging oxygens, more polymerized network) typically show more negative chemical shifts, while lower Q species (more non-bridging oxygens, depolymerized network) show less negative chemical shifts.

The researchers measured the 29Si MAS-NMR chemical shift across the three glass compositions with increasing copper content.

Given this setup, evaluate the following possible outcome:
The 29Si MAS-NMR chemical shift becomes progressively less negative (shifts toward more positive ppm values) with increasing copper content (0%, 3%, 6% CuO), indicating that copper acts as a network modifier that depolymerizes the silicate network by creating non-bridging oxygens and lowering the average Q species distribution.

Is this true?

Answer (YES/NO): YES